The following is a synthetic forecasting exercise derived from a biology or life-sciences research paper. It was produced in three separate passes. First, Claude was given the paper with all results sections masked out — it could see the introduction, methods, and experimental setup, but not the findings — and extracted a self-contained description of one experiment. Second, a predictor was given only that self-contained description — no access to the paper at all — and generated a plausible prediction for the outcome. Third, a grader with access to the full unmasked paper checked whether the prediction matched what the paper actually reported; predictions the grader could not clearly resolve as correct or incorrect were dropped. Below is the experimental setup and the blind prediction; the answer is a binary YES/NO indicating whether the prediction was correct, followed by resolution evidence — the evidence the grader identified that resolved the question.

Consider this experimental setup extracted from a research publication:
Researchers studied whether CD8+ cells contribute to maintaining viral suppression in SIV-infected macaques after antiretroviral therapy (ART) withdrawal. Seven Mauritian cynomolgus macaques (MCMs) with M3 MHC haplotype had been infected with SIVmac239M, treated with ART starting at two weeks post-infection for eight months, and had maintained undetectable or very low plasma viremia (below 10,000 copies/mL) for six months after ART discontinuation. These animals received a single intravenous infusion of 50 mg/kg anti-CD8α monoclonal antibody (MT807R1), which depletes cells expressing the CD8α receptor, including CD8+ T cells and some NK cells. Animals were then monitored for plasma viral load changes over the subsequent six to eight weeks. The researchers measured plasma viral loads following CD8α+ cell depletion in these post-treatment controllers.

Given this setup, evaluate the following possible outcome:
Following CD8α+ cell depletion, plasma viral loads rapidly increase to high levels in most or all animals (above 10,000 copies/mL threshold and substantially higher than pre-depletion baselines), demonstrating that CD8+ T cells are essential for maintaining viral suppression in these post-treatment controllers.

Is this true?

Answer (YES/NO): YES